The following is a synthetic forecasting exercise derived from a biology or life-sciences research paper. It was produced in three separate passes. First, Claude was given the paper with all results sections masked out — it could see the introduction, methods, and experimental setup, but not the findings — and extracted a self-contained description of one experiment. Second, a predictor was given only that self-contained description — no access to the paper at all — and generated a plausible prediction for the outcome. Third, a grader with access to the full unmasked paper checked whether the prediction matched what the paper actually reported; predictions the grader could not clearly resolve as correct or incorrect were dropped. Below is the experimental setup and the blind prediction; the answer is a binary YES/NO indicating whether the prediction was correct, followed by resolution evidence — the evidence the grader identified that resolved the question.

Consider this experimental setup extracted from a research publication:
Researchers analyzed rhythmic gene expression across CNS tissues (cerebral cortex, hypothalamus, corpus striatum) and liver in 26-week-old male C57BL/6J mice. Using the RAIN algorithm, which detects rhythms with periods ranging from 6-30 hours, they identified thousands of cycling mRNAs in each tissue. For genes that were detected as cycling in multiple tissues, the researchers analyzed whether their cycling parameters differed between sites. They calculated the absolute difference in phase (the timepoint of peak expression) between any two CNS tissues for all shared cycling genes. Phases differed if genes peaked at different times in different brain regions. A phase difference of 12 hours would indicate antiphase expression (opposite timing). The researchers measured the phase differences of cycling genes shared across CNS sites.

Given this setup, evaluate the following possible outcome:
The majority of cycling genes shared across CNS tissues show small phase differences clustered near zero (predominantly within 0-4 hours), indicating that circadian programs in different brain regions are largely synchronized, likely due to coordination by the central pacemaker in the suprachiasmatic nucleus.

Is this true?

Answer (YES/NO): NO